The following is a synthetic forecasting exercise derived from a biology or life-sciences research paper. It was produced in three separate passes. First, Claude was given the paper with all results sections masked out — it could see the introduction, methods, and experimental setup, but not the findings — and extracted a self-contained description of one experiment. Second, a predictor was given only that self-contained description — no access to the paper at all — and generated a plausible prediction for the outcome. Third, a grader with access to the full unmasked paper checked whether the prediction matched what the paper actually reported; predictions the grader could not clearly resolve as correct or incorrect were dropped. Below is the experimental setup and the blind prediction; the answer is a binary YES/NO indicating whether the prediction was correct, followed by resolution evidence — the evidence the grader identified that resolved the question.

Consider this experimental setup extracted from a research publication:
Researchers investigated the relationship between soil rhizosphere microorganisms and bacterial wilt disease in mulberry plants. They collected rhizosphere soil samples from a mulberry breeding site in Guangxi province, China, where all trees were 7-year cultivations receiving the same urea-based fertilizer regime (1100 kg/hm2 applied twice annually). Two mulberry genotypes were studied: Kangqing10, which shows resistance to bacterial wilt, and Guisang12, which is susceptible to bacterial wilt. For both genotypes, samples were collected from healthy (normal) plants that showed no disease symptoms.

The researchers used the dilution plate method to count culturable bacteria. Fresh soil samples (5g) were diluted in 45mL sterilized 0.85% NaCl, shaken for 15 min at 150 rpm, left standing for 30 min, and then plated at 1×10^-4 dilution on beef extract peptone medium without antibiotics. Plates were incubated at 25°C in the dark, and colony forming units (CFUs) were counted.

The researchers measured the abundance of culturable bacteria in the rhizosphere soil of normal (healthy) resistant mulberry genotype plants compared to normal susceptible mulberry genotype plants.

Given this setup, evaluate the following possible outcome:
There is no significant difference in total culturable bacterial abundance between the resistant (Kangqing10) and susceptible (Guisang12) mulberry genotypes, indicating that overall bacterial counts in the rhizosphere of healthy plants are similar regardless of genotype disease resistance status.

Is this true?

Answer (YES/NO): NO